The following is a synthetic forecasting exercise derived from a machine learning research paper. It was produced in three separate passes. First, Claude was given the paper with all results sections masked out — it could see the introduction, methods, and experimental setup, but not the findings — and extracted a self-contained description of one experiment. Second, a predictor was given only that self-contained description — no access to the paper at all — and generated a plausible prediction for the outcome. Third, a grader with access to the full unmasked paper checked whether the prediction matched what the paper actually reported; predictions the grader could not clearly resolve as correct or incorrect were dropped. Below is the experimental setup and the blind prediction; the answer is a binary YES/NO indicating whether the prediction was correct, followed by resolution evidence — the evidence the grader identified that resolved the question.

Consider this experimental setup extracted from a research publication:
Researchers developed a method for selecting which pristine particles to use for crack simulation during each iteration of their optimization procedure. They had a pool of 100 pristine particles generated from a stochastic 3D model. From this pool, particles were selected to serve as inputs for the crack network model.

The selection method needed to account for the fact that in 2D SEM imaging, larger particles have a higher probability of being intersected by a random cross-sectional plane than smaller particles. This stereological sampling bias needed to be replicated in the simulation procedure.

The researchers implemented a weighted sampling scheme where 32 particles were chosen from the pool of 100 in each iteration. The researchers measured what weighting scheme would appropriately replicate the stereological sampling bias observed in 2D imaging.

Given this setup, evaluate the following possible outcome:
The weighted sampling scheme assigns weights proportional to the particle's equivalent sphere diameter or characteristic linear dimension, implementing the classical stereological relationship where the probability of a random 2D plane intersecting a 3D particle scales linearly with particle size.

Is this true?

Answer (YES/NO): YES